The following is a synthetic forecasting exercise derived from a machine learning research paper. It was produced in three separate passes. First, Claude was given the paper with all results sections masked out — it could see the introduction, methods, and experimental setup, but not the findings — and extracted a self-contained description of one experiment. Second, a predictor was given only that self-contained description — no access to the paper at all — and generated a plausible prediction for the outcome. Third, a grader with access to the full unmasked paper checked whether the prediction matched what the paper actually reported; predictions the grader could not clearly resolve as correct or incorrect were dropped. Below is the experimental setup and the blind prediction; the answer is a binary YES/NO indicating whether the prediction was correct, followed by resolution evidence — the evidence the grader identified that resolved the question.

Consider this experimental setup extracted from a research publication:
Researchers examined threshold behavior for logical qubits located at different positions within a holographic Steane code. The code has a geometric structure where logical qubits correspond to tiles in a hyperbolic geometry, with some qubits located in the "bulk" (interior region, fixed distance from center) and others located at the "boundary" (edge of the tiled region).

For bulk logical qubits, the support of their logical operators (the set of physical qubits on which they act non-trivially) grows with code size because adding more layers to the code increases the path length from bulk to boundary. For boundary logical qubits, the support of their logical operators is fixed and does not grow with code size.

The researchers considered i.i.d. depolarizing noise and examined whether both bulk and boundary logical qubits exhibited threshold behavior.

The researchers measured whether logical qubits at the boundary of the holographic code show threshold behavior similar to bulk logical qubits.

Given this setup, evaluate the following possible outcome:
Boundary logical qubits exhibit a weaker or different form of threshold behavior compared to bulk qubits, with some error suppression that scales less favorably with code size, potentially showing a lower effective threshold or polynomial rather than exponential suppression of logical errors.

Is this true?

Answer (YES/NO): NO